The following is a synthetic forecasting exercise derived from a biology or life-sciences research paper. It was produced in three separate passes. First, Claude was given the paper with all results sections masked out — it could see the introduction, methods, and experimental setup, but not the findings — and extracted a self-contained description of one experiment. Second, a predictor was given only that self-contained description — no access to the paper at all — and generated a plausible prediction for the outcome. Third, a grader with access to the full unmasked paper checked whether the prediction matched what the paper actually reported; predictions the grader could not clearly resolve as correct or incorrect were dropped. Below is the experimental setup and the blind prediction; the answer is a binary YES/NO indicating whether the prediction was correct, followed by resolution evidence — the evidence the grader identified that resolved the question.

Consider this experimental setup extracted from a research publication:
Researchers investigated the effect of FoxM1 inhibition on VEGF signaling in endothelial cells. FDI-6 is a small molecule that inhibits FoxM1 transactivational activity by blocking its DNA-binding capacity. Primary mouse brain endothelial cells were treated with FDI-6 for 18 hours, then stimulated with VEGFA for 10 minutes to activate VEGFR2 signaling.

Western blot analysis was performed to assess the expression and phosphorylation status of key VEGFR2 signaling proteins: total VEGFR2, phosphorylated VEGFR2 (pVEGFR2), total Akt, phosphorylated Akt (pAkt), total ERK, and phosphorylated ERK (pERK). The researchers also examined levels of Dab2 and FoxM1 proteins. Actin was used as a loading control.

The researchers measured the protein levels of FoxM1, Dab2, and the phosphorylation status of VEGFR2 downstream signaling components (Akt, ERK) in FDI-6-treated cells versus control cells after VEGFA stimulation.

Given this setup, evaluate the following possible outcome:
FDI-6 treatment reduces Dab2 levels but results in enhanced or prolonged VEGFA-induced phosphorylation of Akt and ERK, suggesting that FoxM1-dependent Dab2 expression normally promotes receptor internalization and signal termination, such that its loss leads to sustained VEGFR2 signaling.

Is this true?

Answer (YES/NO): NO